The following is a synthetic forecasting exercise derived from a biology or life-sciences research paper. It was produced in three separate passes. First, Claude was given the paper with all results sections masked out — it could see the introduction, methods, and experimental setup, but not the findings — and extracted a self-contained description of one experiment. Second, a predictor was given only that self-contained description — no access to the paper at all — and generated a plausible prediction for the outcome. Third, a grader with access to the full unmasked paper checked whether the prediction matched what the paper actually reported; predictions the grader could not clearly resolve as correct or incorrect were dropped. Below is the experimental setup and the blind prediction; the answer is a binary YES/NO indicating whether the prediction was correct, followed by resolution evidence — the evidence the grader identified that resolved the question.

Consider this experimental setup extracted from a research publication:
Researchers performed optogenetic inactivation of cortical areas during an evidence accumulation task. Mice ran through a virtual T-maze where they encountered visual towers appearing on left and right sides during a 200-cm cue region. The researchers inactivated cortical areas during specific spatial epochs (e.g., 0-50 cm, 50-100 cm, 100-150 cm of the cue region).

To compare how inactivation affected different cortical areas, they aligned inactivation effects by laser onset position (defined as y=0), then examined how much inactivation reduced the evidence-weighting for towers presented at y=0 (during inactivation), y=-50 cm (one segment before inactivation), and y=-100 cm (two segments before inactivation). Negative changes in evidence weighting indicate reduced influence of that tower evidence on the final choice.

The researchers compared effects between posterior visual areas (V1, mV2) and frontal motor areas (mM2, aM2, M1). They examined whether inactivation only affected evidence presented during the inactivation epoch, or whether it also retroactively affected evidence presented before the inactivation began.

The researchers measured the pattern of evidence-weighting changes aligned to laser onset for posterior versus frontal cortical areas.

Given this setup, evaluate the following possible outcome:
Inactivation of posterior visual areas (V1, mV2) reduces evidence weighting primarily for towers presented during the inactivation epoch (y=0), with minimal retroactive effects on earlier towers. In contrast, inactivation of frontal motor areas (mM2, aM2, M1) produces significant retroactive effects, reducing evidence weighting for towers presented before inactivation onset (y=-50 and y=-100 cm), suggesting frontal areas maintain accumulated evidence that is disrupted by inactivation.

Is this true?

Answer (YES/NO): NO